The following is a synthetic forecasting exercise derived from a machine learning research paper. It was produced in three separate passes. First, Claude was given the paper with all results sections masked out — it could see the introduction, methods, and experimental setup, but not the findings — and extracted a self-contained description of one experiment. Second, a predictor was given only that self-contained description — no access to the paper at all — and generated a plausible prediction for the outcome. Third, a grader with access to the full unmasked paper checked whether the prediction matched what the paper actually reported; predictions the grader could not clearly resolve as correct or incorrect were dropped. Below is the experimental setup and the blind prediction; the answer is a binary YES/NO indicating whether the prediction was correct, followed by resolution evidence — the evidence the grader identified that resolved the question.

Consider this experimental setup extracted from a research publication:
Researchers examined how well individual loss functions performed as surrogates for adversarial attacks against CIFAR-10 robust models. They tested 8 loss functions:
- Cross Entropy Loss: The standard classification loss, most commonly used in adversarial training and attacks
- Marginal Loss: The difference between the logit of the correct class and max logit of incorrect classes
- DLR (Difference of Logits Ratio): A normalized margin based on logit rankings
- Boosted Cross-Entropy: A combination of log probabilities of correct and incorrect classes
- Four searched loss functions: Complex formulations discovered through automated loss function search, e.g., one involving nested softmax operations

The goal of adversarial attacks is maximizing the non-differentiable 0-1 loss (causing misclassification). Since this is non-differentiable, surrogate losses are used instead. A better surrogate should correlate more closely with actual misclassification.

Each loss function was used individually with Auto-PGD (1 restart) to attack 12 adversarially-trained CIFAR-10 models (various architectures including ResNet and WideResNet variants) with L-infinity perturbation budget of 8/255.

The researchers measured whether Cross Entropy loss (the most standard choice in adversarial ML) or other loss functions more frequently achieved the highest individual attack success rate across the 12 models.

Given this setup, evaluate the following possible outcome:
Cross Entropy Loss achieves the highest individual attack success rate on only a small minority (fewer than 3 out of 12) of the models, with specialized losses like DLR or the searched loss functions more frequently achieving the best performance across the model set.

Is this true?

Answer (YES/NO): YES